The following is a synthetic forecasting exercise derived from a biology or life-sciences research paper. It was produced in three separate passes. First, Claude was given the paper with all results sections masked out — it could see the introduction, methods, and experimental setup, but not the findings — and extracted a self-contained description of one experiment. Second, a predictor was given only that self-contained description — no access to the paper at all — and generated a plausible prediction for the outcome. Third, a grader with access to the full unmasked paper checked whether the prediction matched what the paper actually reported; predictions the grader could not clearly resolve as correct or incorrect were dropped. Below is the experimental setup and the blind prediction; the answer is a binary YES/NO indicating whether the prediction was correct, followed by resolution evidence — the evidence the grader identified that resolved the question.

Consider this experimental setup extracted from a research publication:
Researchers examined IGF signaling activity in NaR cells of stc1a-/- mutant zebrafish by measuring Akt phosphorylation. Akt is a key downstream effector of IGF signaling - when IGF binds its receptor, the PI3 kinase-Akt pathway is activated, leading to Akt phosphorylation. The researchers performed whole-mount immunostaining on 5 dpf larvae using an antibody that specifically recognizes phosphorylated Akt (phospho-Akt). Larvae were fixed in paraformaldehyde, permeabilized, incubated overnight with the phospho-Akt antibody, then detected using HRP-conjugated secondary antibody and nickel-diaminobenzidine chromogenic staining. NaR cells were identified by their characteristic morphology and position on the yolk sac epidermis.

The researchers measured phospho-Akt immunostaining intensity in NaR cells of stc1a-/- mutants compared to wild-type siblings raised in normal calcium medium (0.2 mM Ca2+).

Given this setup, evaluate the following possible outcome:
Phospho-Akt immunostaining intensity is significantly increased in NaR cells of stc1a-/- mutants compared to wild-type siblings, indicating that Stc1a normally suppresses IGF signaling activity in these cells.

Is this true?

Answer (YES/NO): YES